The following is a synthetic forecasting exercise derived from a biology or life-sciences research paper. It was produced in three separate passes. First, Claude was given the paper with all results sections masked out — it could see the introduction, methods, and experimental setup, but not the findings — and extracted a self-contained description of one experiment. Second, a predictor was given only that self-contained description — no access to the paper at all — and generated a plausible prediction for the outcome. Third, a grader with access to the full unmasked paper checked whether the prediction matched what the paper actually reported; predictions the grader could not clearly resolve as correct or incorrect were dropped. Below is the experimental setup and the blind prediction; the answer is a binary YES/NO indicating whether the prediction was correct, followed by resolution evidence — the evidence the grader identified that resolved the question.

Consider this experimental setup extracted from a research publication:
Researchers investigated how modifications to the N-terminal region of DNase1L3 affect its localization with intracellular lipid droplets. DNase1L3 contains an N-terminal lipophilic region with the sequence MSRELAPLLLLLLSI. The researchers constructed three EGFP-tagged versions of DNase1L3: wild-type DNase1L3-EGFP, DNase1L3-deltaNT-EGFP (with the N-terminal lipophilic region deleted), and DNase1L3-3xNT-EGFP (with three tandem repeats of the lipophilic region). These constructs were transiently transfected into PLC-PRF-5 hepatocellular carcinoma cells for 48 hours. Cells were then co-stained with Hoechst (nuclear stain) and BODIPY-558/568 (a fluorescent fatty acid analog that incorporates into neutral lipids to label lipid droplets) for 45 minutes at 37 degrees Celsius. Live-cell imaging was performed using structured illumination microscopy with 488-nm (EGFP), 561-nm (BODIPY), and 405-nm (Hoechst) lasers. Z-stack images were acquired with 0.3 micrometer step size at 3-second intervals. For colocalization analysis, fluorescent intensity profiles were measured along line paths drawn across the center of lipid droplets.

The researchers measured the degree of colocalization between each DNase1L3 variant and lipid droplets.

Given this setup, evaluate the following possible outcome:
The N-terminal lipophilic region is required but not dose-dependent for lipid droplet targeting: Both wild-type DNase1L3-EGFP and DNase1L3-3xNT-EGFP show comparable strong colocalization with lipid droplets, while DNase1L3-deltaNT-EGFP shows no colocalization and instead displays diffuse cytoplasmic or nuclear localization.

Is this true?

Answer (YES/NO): NO